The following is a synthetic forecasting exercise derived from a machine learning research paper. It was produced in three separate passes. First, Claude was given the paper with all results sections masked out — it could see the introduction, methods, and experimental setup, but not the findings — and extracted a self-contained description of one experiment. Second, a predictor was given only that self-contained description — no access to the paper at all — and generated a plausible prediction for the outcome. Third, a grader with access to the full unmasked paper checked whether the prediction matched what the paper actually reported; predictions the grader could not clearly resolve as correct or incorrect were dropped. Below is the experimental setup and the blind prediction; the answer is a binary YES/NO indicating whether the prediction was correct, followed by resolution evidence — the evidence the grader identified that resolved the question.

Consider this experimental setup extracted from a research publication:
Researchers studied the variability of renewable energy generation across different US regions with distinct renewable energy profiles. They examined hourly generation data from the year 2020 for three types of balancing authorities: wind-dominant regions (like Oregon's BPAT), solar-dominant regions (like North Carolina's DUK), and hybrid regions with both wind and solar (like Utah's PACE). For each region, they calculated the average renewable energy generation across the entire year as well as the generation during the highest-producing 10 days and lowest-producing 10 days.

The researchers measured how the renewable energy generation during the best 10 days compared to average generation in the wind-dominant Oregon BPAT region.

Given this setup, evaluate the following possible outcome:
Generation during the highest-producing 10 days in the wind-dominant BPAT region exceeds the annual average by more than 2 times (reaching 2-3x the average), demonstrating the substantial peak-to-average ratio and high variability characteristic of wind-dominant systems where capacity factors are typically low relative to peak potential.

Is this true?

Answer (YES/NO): YES